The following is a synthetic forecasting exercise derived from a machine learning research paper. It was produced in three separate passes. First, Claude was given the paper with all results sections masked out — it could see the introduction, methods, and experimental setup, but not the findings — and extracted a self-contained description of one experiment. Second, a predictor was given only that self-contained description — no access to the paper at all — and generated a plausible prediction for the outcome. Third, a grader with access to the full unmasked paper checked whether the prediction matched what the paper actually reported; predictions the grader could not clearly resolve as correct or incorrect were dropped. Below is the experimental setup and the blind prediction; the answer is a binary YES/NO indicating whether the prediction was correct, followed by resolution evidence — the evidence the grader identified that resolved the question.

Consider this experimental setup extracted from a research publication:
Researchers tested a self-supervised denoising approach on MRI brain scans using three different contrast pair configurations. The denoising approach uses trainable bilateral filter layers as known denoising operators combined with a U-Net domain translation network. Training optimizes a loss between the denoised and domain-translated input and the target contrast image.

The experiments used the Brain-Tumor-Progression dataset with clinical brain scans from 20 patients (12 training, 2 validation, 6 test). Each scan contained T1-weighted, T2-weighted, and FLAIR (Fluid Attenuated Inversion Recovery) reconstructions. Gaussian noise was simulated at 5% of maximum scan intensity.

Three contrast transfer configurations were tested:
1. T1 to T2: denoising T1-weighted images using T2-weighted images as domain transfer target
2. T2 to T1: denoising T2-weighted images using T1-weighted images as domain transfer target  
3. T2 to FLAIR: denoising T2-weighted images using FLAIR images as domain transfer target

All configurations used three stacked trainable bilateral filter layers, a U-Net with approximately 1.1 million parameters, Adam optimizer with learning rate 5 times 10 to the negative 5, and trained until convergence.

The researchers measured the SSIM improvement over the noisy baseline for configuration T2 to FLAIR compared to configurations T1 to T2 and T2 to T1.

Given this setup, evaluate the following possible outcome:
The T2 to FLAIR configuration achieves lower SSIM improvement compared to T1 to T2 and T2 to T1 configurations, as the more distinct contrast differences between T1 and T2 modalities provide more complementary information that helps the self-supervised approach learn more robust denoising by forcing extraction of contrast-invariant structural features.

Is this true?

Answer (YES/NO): NO